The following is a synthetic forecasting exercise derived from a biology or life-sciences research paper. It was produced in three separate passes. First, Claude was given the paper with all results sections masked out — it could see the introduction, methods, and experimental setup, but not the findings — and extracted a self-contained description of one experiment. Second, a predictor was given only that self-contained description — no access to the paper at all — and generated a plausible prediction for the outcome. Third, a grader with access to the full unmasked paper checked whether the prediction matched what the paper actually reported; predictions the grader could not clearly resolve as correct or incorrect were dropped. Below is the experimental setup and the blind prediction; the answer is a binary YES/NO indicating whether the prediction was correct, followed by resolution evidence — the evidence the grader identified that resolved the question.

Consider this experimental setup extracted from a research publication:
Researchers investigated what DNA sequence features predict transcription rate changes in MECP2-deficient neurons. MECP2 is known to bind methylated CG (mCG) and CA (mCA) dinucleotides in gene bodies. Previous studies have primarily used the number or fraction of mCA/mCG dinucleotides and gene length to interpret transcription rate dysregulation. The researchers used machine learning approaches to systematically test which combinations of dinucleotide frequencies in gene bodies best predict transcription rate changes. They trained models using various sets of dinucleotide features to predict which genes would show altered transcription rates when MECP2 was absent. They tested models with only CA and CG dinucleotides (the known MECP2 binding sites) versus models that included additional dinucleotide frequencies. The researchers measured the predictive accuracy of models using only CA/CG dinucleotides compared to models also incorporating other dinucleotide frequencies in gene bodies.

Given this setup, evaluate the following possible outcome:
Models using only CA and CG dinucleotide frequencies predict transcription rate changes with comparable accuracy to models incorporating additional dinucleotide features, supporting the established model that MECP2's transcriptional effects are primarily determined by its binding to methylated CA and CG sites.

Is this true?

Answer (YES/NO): NO